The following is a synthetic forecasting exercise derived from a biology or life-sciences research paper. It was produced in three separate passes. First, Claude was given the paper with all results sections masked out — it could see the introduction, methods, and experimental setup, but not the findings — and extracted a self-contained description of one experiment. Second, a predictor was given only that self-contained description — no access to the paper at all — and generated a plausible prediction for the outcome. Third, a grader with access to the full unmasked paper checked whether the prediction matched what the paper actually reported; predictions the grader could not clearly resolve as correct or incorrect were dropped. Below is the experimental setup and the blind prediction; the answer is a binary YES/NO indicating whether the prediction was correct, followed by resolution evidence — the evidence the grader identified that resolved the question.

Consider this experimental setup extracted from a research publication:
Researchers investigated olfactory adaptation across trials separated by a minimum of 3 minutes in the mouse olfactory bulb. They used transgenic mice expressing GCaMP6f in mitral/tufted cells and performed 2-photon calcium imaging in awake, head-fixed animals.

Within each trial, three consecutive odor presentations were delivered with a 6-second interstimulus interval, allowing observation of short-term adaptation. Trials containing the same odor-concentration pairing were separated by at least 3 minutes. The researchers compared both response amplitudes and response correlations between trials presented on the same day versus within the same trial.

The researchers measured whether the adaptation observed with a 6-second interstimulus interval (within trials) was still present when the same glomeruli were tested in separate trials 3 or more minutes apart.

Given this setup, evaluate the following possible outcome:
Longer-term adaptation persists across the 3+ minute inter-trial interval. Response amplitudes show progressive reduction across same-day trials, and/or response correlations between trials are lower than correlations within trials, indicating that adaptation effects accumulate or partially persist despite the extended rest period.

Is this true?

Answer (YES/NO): NO